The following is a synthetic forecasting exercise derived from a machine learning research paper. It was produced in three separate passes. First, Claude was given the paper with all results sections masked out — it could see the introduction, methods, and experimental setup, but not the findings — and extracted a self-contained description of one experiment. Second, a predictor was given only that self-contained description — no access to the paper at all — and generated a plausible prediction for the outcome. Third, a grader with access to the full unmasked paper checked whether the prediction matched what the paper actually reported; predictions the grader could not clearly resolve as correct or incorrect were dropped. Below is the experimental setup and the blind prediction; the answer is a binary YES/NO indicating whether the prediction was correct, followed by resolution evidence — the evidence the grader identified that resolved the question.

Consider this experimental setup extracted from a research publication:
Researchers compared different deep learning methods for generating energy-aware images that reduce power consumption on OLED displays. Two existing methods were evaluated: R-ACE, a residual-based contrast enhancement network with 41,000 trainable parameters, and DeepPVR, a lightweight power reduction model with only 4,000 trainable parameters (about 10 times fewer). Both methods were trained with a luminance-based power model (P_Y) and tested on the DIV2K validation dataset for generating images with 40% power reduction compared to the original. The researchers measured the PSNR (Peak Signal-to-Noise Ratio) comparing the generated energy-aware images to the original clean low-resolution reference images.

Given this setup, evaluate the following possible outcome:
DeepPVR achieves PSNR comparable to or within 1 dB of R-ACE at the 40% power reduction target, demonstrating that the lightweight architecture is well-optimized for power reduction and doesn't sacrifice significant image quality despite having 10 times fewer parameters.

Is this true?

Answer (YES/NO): YES